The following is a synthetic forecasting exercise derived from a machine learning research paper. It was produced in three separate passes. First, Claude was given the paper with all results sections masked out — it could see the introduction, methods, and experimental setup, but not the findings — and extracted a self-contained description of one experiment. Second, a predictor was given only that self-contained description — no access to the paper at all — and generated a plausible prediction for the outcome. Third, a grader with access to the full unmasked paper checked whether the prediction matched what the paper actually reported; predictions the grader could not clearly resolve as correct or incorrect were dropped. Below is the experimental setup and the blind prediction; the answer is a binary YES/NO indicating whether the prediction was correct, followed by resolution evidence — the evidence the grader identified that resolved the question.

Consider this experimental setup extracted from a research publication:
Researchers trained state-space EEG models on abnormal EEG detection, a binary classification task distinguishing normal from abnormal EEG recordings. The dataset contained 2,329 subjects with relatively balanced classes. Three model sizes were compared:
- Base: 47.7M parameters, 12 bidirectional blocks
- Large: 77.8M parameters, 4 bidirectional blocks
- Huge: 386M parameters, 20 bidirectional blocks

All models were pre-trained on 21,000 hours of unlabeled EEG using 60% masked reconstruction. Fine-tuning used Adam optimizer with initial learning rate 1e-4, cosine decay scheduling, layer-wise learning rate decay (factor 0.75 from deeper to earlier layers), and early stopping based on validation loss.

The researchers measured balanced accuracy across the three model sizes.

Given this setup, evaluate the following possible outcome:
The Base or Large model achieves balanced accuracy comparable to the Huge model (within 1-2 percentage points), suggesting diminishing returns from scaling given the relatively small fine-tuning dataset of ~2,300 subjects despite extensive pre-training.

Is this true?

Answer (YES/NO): YES